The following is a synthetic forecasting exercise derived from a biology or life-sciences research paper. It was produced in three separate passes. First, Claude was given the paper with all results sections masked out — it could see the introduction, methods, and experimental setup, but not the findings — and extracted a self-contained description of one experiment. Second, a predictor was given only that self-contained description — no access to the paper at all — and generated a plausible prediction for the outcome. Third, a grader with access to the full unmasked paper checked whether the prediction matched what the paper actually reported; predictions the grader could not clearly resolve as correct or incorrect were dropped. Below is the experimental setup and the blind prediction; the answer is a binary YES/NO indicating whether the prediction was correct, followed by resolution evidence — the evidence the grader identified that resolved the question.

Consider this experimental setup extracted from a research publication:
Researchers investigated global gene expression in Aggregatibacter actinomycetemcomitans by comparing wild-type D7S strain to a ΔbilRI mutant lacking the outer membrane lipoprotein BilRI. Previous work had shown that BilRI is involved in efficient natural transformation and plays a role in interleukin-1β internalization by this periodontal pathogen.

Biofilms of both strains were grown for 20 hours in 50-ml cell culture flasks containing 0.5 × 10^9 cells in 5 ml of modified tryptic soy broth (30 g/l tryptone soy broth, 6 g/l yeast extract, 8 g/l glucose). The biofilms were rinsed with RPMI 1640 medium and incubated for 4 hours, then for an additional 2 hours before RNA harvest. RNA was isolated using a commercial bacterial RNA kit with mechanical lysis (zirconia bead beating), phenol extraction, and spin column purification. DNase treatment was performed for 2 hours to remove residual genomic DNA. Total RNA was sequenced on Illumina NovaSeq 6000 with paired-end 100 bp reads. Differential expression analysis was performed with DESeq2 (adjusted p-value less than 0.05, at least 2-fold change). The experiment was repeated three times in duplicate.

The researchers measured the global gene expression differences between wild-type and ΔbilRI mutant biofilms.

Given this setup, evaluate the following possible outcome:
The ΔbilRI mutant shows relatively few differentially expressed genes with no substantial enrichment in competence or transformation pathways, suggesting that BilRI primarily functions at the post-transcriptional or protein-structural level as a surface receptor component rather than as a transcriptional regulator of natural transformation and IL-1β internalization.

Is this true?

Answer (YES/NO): YES